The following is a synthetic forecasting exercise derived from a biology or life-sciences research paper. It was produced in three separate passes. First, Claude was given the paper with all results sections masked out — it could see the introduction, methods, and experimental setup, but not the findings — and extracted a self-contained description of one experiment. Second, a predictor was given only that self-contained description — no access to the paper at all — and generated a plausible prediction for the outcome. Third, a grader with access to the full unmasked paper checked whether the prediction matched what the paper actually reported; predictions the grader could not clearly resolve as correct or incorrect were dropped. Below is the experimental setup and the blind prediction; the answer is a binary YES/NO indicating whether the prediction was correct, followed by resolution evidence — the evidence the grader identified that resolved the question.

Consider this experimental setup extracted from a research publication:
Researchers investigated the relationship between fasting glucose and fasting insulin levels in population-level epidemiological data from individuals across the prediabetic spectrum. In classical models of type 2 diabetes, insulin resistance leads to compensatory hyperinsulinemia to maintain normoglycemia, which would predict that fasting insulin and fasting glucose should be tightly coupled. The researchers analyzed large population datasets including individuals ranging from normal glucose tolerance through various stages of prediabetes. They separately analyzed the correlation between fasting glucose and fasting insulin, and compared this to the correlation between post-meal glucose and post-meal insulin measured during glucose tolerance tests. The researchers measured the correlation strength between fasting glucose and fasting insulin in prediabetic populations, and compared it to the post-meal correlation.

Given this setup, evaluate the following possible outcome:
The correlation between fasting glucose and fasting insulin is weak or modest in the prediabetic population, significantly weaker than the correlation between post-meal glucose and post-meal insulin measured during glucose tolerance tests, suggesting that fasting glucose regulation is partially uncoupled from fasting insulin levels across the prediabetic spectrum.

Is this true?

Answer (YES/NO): YES